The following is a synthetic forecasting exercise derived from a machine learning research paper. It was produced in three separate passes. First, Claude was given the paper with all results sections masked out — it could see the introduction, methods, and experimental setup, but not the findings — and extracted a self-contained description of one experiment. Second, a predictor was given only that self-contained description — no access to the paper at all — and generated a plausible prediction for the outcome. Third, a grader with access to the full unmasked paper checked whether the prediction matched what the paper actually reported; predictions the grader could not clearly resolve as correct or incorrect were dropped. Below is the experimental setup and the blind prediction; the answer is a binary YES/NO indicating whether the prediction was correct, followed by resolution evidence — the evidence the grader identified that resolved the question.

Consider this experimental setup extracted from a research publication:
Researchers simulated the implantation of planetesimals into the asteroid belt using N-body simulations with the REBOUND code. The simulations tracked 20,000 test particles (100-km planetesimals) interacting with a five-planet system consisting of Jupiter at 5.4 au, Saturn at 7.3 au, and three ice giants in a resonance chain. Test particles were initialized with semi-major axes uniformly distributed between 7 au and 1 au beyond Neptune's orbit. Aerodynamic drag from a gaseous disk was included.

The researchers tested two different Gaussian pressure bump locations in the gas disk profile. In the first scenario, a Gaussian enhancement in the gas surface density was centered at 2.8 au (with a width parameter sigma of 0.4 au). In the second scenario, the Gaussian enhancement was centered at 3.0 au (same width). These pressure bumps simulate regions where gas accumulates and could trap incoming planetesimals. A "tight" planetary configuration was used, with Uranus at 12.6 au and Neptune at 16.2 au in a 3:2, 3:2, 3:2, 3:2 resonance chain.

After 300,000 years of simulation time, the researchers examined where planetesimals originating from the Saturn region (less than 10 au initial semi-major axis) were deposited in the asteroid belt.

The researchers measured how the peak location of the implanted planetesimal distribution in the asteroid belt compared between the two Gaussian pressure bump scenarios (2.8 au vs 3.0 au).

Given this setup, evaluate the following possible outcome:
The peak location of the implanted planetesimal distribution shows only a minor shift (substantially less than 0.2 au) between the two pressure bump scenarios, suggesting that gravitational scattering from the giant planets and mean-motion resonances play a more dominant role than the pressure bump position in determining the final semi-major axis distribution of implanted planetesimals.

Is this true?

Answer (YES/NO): NO